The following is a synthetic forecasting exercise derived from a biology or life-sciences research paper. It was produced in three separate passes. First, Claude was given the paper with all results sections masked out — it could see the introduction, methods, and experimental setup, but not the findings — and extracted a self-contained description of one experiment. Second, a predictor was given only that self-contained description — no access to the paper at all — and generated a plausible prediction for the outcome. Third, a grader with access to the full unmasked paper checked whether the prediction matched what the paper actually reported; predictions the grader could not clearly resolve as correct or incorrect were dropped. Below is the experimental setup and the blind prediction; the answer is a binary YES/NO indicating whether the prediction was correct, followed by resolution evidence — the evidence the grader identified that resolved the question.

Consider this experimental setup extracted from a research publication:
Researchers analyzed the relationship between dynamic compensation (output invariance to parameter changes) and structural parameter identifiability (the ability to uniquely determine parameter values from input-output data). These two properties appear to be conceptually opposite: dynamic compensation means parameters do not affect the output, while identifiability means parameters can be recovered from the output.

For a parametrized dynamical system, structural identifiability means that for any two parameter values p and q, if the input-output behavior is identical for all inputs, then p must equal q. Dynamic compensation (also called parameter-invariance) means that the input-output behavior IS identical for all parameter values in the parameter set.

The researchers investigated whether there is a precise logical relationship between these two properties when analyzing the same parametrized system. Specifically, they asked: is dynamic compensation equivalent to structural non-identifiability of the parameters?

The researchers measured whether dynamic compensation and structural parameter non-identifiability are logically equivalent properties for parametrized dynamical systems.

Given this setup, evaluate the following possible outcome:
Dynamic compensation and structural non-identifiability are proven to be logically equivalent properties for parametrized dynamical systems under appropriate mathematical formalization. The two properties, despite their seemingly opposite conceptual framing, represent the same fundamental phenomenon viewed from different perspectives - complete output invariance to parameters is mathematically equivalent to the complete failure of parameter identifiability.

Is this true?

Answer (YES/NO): YES